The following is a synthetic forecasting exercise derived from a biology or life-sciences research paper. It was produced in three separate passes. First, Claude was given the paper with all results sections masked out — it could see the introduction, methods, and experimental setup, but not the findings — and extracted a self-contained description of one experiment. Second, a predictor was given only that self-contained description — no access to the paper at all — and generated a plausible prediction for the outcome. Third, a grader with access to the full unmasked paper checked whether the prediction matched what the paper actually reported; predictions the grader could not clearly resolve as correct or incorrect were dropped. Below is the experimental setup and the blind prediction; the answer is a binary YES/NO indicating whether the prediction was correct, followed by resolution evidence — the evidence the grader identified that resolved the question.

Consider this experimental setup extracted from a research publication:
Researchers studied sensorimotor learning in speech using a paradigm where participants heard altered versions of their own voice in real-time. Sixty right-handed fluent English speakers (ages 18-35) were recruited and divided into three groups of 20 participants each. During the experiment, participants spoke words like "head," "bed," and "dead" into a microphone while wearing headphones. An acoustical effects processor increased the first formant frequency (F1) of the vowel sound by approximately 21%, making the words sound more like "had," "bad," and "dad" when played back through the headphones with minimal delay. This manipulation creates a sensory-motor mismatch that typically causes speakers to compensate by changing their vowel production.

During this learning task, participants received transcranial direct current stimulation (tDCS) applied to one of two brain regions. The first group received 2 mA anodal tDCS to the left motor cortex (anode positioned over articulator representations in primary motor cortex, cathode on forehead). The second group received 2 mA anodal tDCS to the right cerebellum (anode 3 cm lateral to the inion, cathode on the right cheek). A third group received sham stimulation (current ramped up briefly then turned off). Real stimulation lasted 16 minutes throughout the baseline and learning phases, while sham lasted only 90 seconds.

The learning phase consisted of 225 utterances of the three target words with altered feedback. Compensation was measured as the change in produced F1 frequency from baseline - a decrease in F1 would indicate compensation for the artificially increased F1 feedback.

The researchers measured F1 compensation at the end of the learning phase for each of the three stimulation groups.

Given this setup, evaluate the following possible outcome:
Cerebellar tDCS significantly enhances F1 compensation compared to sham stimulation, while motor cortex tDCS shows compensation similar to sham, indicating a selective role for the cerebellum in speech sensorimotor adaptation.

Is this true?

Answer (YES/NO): NO